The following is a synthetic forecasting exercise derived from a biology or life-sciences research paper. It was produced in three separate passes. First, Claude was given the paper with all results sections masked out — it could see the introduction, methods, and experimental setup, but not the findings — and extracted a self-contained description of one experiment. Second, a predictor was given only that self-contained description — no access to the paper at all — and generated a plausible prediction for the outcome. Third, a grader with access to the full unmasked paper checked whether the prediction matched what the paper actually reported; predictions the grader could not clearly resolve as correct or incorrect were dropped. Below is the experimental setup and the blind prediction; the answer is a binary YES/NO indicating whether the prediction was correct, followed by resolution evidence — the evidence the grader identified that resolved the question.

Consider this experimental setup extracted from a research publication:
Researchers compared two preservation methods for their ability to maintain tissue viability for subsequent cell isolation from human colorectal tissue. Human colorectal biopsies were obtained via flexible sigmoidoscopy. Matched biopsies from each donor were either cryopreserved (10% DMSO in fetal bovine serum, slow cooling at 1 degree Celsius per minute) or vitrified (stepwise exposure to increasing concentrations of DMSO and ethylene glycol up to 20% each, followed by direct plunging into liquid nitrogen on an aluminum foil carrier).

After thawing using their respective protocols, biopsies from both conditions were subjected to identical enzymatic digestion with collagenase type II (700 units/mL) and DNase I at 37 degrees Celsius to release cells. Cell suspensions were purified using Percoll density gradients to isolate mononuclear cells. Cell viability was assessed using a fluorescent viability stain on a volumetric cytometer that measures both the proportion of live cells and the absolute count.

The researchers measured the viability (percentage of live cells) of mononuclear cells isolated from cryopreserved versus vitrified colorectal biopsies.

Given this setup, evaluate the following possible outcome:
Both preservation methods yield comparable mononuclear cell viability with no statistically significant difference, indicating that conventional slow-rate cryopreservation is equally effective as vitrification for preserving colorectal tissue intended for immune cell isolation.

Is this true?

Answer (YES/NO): NO